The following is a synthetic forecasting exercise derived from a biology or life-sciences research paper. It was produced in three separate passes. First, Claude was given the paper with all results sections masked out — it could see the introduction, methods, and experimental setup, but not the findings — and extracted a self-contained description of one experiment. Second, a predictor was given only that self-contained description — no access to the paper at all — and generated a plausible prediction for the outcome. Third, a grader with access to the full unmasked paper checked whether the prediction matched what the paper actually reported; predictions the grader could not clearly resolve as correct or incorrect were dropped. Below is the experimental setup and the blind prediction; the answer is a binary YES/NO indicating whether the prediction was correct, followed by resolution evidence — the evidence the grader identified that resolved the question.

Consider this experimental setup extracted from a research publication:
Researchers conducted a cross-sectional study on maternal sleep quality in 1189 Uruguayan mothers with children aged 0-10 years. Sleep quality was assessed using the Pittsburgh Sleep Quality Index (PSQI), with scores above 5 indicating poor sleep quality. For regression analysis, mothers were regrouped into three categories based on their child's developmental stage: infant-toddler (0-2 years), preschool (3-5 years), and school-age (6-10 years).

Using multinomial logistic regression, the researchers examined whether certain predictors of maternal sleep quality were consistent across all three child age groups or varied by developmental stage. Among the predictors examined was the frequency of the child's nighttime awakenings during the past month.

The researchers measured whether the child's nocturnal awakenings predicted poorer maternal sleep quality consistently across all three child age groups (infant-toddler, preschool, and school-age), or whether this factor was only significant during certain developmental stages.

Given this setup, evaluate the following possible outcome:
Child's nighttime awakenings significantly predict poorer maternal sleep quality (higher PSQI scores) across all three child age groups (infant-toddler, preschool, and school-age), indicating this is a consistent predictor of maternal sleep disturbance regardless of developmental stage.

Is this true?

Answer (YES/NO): YES